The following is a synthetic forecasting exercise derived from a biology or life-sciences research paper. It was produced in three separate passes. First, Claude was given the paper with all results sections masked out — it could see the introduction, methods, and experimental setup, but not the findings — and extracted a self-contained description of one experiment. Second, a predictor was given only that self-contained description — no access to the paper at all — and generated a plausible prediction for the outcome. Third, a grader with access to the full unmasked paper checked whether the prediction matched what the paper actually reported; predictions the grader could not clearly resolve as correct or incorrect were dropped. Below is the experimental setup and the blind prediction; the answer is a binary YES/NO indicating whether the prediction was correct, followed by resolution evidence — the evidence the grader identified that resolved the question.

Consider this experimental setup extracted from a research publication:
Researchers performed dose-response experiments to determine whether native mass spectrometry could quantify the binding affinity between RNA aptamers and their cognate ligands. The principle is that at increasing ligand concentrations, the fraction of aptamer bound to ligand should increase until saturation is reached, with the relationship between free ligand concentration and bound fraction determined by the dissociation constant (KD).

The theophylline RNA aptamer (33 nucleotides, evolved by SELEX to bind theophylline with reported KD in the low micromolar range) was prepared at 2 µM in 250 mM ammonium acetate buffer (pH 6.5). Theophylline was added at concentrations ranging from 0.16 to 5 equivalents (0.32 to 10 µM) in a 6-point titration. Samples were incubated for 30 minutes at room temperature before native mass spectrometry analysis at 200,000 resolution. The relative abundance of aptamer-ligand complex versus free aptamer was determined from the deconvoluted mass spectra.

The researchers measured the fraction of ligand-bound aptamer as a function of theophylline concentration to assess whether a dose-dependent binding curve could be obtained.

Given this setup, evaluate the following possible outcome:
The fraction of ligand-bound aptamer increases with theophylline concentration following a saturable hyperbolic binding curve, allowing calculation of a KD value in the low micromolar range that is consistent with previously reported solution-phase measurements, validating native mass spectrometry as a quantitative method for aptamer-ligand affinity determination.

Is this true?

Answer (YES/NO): NO